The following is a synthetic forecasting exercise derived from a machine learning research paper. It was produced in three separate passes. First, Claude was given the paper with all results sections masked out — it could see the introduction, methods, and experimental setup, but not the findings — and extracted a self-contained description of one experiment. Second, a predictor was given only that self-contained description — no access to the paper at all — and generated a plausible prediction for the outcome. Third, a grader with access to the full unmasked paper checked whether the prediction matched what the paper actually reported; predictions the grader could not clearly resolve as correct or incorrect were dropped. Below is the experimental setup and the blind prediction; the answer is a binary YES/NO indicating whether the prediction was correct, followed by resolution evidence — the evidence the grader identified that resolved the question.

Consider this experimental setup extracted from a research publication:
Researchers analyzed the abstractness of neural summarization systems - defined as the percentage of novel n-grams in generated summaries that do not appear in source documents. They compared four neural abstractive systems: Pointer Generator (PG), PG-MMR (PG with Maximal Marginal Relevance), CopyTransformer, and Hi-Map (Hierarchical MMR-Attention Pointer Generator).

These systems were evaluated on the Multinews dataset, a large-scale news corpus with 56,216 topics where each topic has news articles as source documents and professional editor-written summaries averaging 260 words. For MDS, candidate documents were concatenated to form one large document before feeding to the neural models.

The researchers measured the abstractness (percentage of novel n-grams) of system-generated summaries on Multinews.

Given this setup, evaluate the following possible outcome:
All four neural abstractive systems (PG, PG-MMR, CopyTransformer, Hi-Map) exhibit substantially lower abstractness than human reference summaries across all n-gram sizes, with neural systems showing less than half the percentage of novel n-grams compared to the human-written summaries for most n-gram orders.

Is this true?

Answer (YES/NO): NO